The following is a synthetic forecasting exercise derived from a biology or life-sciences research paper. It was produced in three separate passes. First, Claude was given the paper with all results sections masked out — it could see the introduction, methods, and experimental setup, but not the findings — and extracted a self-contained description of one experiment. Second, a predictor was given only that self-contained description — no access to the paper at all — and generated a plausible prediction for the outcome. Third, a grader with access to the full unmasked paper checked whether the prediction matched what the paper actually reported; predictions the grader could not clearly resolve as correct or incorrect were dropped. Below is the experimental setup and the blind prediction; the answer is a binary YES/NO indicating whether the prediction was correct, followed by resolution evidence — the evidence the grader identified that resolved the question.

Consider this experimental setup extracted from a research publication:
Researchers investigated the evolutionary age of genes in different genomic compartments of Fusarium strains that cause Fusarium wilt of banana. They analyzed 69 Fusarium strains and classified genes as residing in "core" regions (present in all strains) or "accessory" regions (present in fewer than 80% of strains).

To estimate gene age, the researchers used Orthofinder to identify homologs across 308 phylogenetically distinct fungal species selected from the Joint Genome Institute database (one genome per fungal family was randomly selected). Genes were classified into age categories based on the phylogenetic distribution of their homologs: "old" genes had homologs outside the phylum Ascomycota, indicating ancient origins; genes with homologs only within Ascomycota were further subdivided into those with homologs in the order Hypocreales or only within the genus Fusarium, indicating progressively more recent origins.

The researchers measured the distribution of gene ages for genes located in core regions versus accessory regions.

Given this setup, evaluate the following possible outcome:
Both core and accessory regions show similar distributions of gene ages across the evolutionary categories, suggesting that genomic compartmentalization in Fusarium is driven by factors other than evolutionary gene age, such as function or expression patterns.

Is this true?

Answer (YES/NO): NO